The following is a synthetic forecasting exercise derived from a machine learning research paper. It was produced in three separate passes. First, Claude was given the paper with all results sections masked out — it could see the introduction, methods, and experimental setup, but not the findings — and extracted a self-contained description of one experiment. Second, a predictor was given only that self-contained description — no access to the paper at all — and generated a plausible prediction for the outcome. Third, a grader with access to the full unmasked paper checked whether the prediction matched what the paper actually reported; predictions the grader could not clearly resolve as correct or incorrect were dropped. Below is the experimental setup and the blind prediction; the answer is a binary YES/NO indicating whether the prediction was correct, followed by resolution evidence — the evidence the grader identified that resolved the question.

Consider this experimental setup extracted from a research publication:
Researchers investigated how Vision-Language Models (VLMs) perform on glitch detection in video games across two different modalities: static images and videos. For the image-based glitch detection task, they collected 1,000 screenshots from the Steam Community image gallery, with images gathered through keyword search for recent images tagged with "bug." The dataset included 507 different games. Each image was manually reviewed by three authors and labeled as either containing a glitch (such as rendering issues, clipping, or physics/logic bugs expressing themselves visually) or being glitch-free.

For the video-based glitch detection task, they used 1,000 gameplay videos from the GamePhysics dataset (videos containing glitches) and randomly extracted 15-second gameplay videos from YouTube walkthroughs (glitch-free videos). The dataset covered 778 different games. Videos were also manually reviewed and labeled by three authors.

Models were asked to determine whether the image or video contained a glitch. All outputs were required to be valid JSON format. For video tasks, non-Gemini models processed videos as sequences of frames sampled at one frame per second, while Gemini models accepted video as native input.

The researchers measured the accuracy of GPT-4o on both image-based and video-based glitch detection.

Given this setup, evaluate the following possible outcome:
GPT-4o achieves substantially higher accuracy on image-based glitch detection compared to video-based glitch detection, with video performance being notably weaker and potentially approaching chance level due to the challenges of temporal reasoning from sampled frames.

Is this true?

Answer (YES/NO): NO